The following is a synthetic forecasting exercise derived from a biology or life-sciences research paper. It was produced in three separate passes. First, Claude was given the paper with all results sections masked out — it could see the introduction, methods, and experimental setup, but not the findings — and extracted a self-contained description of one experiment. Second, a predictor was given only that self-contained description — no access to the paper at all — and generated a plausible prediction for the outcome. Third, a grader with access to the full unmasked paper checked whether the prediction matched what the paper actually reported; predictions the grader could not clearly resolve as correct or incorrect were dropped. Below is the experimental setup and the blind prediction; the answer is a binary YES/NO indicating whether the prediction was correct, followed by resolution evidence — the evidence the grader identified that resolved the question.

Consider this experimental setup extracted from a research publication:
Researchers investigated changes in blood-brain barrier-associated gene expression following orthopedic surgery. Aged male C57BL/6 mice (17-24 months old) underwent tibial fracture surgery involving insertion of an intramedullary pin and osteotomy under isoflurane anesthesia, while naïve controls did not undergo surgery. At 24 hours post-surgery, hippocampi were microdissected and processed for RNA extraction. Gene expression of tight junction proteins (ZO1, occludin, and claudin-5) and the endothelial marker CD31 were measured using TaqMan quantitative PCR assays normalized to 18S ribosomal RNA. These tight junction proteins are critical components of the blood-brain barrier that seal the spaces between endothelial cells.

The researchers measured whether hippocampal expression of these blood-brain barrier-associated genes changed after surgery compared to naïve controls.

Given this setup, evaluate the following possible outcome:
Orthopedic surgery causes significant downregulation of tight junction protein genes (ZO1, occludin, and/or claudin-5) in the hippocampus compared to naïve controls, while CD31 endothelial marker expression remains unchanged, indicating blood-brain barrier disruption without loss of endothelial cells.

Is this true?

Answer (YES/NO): NO